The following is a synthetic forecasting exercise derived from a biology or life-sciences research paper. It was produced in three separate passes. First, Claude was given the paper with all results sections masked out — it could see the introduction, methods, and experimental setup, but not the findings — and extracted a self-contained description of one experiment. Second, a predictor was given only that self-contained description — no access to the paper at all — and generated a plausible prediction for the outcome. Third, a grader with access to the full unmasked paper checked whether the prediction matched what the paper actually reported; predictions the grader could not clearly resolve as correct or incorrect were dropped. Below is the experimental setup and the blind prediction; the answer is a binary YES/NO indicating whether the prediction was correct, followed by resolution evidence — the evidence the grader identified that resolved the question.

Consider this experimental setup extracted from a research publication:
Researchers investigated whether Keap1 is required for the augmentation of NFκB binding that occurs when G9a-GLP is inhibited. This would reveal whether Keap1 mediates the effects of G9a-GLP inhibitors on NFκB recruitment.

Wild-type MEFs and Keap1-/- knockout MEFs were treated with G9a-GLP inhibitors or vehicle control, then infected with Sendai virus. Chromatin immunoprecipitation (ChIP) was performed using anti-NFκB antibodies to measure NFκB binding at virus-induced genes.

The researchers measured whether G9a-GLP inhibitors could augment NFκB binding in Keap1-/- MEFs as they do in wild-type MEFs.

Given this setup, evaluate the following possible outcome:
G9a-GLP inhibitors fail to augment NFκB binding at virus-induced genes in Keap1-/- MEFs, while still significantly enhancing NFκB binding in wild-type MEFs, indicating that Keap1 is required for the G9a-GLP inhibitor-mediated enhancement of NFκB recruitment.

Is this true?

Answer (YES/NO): YES